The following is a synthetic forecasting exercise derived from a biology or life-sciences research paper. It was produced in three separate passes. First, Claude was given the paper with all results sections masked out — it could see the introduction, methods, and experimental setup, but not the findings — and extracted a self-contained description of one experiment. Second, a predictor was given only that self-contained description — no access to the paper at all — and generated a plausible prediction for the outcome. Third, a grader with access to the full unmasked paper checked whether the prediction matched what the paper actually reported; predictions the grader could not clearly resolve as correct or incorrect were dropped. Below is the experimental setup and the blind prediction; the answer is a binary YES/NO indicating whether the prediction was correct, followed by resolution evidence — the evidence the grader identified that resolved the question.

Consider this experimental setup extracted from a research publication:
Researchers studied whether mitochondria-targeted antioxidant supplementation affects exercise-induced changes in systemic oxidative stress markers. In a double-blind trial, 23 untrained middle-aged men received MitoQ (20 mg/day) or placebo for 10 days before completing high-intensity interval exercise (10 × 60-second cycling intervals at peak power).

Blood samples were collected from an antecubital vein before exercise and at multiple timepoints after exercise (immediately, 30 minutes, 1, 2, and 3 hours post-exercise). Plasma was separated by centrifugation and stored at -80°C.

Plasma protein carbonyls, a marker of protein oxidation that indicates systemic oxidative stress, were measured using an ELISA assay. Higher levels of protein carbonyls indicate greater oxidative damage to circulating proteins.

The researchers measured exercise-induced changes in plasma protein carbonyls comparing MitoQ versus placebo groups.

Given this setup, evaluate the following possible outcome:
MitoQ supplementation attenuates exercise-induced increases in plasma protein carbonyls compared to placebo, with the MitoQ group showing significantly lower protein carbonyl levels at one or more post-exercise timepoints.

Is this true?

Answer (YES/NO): NO